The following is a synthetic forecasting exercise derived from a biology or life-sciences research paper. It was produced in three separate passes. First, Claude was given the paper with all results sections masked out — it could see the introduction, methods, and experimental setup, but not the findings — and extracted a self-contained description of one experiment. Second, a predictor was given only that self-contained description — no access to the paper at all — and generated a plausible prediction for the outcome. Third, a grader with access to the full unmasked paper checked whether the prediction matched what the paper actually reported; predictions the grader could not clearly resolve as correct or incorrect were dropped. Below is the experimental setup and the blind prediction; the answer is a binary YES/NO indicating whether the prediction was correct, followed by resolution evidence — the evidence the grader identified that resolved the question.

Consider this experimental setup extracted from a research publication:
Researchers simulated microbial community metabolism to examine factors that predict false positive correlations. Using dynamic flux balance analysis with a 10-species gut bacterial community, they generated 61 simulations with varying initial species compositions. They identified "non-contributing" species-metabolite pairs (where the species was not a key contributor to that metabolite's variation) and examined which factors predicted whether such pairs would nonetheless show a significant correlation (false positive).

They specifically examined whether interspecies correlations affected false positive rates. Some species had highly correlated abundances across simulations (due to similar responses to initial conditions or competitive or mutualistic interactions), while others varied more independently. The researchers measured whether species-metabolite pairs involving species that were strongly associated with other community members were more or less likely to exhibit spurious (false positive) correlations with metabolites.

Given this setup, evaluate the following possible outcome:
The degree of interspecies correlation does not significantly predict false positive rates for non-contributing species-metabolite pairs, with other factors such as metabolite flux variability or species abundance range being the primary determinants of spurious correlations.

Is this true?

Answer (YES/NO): NO